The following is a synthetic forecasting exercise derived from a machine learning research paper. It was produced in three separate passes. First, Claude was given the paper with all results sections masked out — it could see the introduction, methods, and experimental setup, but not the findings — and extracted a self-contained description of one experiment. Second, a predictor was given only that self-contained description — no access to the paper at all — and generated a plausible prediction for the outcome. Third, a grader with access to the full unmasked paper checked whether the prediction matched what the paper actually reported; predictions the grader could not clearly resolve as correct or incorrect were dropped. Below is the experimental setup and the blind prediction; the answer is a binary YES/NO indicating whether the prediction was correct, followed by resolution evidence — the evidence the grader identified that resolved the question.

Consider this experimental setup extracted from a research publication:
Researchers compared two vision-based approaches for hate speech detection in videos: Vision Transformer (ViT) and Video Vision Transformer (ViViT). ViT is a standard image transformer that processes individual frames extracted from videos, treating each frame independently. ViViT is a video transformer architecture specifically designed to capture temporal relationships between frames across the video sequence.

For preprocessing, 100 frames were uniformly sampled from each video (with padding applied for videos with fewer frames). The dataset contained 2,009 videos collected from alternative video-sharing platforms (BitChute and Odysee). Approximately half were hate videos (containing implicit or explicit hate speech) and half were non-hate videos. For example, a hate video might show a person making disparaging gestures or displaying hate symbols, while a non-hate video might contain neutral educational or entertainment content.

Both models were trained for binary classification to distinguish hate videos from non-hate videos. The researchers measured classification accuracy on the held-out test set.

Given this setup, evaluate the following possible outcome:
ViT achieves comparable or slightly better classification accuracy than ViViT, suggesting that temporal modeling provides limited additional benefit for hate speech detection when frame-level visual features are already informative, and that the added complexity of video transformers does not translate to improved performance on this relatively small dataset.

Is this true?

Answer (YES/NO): NO